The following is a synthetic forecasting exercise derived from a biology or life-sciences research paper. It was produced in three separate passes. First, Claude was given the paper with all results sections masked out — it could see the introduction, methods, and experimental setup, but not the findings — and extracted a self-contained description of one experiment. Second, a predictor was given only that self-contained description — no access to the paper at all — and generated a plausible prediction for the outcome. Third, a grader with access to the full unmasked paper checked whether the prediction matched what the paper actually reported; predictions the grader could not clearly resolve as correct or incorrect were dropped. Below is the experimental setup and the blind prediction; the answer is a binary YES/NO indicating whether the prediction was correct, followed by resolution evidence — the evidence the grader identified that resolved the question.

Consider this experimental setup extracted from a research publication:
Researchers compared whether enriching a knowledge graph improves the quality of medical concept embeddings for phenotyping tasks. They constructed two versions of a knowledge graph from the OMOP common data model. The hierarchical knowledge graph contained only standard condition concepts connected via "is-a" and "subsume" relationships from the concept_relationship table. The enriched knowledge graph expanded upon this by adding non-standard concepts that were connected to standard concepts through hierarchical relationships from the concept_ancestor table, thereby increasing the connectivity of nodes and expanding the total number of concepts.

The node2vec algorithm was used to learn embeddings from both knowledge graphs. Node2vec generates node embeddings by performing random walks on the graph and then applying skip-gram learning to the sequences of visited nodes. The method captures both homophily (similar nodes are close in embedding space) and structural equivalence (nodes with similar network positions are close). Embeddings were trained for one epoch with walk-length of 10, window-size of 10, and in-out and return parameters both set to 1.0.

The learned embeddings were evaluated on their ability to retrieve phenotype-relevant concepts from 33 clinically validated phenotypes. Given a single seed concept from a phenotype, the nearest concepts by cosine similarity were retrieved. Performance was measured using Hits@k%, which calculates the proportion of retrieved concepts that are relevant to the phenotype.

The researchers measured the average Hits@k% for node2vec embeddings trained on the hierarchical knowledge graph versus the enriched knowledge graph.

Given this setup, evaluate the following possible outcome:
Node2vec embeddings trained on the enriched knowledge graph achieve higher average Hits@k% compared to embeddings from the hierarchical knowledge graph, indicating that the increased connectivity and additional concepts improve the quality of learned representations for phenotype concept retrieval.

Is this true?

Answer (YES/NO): YES